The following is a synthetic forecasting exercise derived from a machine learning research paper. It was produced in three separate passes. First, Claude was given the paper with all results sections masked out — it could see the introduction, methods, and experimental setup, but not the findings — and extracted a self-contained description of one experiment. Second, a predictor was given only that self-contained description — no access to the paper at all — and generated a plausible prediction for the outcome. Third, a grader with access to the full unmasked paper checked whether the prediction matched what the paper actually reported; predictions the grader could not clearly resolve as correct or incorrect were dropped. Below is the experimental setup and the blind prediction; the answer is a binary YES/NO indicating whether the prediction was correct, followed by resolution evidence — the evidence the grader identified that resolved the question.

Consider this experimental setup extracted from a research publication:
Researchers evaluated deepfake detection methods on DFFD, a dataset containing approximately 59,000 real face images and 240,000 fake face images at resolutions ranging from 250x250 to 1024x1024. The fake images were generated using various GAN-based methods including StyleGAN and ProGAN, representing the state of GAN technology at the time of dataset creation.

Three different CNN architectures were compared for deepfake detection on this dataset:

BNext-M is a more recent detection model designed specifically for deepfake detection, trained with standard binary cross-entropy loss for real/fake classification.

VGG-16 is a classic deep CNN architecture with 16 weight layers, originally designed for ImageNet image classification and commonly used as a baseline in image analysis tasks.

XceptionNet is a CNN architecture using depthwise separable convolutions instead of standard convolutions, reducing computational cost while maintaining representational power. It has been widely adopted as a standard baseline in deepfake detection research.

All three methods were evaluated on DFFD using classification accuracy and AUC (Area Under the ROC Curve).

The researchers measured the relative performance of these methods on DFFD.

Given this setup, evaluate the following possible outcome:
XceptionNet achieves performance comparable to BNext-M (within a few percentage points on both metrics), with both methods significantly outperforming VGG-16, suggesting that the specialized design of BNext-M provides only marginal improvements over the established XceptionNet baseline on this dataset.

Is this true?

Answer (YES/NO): NO